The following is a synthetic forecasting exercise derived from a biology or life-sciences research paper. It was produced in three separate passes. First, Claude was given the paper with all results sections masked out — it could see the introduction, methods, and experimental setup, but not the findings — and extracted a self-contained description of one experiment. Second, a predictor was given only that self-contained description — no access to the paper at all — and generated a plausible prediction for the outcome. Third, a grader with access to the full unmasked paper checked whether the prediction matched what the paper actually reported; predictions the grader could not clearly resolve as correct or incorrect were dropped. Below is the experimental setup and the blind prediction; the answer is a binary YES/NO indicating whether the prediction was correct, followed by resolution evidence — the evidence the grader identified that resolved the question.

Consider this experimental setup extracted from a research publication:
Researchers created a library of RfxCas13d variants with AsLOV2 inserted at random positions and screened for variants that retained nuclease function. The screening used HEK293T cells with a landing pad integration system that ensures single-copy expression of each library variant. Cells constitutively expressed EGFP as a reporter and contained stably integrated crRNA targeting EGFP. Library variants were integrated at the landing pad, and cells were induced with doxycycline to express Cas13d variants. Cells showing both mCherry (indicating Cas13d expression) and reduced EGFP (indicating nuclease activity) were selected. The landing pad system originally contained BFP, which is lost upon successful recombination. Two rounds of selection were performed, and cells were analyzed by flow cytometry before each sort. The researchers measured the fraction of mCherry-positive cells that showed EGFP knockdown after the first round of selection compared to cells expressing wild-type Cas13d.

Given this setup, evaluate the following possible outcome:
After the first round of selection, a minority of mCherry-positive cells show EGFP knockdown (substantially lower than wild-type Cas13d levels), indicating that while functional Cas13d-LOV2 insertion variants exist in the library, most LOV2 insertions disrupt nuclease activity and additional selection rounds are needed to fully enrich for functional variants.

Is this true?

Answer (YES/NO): YES